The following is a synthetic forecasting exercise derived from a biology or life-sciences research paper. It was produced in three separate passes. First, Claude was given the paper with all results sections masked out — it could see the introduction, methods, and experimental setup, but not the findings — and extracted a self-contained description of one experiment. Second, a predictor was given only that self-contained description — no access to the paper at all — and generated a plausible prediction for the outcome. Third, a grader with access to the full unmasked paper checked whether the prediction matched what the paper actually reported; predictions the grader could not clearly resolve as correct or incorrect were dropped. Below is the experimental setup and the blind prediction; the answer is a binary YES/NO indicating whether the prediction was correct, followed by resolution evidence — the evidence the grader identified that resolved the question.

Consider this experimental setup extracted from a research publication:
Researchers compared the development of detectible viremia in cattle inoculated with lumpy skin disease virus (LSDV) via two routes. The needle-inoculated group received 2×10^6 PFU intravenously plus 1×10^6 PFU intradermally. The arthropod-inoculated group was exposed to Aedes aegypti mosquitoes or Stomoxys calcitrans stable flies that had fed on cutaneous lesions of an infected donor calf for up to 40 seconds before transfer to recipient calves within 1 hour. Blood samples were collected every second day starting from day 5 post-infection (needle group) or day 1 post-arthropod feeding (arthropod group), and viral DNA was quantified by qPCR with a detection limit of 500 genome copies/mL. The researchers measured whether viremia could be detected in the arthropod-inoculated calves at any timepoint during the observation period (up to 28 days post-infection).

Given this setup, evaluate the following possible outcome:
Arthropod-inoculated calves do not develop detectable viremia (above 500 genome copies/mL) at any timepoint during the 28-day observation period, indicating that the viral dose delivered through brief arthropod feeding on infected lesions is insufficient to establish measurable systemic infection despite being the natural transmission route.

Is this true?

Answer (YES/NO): NO